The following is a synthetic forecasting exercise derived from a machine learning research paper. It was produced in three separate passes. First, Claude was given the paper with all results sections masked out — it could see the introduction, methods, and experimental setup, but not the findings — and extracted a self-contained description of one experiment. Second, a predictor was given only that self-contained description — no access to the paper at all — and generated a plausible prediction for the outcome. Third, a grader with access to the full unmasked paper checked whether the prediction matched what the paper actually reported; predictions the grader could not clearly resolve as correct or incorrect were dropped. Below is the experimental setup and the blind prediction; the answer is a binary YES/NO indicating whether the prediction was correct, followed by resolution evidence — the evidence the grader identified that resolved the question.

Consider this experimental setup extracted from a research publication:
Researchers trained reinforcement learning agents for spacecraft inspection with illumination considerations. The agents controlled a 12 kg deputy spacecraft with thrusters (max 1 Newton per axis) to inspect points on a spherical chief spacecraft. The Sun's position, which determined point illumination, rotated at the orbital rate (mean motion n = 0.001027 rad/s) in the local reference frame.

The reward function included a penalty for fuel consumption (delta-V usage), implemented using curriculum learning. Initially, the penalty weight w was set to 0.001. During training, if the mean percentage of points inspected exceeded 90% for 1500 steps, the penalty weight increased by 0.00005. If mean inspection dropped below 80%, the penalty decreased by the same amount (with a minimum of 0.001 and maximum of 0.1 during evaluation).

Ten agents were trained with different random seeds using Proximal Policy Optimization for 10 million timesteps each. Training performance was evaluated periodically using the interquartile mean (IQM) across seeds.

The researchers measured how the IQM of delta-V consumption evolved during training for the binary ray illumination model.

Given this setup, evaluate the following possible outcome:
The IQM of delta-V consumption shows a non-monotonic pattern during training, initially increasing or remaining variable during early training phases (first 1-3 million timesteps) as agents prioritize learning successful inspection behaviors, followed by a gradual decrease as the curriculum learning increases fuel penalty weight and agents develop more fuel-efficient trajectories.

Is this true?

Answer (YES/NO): YES